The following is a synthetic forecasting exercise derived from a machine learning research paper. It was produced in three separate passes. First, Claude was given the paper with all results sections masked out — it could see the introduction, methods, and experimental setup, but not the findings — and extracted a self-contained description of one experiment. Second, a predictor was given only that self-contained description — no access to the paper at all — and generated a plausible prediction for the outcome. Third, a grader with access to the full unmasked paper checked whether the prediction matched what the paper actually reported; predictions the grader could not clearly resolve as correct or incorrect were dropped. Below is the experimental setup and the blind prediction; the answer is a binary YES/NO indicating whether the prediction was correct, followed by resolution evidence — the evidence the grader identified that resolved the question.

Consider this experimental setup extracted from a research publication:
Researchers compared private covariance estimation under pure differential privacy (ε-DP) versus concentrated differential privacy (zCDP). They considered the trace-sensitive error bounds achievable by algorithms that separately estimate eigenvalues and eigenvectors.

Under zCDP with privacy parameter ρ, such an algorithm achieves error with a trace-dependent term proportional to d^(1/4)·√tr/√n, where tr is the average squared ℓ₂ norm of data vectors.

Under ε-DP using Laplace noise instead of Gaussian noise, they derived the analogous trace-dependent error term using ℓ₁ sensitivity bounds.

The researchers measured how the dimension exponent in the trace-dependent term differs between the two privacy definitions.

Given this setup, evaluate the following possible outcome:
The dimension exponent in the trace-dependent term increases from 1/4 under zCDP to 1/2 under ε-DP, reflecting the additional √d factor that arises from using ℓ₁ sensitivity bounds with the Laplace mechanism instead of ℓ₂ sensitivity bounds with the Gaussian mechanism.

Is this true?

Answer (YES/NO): NO